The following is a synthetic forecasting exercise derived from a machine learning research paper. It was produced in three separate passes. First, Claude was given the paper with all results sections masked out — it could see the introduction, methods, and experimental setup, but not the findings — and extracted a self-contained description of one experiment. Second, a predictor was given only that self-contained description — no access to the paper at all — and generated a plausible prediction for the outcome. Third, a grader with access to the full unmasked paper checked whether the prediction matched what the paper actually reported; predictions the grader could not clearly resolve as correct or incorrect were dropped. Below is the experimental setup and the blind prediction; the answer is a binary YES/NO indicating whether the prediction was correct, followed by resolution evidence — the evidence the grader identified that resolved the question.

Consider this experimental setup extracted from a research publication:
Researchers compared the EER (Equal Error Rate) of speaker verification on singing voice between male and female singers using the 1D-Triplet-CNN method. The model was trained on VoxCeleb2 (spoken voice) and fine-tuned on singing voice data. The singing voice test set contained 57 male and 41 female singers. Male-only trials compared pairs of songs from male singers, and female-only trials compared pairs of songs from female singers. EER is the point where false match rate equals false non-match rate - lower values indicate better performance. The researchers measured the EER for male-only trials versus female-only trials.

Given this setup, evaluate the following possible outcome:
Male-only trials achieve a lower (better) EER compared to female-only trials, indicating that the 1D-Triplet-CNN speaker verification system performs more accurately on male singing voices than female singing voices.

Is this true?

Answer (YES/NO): NO